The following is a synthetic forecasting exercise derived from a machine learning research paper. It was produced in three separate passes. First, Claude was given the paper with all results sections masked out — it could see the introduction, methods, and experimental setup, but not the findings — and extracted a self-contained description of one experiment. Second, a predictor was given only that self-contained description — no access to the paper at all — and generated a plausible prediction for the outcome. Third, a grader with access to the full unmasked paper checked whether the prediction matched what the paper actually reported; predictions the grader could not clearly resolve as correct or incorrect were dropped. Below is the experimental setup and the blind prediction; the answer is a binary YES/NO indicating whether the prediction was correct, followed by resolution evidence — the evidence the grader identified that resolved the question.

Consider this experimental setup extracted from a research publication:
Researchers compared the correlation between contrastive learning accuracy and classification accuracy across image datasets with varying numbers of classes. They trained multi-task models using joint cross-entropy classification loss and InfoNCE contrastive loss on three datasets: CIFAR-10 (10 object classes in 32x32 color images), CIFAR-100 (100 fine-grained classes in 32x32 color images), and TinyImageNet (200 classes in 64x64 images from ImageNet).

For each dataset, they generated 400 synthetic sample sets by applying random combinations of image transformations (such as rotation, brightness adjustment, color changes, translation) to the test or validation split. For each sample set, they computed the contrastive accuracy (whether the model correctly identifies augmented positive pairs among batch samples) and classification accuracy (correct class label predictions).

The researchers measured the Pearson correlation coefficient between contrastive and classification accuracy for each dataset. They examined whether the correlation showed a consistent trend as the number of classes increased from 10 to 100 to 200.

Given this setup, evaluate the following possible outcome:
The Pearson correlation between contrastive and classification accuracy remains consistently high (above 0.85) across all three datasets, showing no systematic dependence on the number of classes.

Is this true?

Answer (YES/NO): YES